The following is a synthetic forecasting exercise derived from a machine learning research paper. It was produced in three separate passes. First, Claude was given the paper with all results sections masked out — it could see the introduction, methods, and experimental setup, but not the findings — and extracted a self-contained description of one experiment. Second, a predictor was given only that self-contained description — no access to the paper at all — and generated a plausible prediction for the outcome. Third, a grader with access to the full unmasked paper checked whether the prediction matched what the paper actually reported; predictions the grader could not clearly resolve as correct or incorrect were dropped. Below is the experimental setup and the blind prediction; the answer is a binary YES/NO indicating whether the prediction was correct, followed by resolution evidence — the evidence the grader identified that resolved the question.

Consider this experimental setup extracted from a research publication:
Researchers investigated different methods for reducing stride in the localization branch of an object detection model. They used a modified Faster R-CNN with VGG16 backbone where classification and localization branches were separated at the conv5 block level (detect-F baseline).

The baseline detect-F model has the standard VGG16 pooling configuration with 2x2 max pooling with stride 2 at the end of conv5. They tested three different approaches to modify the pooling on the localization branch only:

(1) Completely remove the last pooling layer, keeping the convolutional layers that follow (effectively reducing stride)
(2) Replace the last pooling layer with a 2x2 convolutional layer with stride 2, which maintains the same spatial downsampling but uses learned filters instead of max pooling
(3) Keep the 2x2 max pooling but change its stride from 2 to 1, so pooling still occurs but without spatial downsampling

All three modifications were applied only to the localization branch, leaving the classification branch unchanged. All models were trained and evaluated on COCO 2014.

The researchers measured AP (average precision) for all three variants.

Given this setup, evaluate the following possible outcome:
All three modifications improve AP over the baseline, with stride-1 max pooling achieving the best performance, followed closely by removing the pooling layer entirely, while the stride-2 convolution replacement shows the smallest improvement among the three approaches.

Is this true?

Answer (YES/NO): NO